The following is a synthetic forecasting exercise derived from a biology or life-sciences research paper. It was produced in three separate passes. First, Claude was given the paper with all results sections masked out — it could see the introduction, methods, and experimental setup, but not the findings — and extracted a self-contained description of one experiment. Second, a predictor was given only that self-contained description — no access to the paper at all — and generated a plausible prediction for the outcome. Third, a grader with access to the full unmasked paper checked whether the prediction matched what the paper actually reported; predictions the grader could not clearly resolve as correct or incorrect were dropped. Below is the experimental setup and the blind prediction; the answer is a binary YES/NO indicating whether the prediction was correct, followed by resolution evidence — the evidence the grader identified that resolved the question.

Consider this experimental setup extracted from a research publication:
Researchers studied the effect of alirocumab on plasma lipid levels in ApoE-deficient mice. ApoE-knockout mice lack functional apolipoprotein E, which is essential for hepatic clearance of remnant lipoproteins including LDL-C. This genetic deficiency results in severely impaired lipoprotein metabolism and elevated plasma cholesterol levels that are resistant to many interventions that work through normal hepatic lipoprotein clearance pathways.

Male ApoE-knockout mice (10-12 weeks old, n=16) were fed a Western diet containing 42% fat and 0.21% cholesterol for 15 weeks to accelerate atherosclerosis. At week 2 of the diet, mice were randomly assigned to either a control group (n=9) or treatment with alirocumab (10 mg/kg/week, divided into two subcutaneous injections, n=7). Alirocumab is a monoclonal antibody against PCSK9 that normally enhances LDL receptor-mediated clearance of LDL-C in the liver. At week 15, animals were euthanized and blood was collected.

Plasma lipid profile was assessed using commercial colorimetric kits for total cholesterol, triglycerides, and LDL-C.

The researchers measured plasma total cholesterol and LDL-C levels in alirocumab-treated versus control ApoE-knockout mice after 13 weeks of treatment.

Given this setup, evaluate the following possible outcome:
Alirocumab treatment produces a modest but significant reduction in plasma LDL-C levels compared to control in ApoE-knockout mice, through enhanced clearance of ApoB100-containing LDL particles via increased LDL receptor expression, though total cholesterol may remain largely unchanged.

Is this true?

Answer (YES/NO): NO